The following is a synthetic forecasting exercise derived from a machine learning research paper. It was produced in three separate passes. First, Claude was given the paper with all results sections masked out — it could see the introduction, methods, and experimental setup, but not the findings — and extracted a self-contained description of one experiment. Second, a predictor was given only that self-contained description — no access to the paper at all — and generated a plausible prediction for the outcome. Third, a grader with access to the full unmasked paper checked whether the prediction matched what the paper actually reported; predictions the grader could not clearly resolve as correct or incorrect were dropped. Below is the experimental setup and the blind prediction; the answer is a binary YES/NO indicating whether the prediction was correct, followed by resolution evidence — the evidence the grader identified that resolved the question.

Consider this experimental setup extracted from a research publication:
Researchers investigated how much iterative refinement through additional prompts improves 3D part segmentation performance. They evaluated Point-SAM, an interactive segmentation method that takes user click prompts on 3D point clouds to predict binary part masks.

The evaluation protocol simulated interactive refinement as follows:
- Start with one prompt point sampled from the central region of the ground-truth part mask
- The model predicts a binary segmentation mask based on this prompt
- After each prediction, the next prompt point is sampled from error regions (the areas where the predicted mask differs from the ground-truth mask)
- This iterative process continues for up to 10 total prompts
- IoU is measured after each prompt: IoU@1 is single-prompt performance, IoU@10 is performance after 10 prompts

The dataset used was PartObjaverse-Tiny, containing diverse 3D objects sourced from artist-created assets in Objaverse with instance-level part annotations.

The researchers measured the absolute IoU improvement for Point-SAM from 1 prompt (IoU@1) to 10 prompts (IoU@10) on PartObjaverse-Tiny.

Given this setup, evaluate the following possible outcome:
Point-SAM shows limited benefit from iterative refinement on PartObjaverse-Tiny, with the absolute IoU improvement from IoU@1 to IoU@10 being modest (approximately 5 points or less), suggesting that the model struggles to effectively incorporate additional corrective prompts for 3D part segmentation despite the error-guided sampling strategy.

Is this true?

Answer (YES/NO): NO